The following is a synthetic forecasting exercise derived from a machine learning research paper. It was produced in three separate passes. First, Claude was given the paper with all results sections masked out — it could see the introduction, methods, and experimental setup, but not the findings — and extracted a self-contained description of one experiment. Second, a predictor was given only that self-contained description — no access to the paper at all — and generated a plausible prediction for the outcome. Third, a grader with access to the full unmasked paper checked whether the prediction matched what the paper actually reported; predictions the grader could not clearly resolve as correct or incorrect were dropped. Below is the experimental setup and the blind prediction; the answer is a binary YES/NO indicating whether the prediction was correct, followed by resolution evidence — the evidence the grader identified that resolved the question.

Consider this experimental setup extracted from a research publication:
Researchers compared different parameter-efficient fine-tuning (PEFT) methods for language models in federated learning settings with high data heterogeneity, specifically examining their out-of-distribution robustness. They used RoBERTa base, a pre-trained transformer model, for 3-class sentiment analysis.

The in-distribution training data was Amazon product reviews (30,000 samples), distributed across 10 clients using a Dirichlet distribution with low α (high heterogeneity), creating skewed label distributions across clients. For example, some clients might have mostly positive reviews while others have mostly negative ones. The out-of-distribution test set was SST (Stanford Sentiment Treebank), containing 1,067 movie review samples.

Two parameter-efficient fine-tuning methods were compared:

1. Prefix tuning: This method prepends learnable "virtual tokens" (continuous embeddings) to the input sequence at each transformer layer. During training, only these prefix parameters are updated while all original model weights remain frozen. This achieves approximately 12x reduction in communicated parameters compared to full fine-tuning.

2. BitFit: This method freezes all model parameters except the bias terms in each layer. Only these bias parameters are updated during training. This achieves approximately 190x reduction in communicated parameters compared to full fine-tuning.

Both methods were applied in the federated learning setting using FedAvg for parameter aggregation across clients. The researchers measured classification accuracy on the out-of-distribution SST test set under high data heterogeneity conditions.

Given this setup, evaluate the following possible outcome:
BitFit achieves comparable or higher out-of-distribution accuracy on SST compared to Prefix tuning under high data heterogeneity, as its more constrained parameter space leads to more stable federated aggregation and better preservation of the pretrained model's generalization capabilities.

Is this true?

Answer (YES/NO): YES